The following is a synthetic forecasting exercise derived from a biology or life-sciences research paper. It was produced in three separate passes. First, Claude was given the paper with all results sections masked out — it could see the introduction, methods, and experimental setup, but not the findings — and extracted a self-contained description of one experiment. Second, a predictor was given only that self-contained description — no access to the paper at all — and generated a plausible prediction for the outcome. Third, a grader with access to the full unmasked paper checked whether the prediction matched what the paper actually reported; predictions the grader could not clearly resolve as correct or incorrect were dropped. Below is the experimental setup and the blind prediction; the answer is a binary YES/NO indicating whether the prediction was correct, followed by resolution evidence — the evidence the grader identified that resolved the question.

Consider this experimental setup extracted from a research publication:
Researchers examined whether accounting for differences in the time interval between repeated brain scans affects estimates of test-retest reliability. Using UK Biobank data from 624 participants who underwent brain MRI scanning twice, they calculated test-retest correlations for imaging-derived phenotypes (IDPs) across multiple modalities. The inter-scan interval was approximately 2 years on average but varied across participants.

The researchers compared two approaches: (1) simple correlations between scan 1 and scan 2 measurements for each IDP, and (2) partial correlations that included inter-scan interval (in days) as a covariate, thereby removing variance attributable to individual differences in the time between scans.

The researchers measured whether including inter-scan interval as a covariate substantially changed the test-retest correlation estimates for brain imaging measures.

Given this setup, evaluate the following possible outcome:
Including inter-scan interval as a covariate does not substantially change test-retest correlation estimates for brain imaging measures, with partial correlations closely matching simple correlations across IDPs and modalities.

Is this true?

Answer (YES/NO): YES